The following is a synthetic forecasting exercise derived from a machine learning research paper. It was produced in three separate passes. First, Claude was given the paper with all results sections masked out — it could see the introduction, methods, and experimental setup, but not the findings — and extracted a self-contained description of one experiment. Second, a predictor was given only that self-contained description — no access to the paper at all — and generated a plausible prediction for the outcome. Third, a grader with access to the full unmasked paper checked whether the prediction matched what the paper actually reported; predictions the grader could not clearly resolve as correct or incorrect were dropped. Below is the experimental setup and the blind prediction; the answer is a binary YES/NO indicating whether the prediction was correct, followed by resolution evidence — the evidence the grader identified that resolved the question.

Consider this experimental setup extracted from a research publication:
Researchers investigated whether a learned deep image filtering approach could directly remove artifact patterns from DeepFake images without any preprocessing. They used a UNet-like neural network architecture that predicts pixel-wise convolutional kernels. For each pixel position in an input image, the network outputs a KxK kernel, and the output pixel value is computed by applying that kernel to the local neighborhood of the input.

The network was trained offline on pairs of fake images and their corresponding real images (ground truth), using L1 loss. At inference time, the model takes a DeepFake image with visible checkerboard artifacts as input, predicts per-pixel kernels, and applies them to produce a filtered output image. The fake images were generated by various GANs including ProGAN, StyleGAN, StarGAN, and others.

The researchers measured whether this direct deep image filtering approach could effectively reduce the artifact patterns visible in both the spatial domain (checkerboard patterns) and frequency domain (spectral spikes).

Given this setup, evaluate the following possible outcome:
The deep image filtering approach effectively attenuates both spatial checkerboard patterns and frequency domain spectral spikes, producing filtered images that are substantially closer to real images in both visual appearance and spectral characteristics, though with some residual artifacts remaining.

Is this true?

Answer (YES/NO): NO